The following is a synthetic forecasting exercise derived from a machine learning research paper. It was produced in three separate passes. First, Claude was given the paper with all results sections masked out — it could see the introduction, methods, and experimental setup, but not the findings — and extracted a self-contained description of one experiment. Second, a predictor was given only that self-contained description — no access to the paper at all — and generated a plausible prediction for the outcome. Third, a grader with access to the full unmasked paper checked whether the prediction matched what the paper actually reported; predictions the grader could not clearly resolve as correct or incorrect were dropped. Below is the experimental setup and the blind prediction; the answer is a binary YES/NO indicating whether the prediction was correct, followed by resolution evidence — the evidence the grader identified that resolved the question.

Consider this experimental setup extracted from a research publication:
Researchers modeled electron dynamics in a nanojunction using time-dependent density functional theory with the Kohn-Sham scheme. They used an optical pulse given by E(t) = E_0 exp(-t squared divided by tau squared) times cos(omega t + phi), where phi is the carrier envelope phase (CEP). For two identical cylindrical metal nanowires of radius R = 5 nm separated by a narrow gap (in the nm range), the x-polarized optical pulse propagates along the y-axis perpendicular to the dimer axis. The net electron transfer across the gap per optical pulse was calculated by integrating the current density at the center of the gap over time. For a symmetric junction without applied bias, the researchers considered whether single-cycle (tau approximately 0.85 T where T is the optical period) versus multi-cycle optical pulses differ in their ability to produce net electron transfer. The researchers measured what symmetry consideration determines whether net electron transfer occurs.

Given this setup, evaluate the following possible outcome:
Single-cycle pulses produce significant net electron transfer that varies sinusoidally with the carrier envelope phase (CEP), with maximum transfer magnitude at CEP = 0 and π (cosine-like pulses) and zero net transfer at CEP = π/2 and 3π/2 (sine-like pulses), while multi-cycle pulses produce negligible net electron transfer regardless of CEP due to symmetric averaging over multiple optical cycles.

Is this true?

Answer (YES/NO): YES